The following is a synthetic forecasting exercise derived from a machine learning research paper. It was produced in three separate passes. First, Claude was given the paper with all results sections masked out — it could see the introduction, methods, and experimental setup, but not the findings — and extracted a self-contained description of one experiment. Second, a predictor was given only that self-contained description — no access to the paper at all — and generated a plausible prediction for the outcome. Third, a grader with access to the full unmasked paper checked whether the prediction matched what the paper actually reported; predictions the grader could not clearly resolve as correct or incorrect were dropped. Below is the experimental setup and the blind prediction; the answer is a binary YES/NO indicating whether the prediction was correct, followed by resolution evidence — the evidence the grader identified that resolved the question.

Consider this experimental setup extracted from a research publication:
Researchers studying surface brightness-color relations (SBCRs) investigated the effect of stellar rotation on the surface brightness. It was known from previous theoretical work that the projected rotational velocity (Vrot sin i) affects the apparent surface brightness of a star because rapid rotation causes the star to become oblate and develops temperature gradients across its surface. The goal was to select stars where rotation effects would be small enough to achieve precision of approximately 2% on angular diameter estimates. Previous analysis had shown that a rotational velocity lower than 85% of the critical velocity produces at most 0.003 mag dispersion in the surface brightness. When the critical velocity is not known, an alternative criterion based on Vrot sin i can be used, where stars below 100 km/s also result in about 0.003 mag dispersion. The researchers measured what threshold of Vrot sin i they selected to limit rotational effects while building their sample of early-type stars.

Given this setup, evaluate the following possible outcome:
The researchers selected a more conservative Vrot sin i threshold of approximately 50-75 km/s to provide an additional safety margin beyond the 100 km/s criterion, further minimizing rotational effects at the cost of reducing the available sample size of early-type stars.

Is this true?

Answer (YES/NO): YES